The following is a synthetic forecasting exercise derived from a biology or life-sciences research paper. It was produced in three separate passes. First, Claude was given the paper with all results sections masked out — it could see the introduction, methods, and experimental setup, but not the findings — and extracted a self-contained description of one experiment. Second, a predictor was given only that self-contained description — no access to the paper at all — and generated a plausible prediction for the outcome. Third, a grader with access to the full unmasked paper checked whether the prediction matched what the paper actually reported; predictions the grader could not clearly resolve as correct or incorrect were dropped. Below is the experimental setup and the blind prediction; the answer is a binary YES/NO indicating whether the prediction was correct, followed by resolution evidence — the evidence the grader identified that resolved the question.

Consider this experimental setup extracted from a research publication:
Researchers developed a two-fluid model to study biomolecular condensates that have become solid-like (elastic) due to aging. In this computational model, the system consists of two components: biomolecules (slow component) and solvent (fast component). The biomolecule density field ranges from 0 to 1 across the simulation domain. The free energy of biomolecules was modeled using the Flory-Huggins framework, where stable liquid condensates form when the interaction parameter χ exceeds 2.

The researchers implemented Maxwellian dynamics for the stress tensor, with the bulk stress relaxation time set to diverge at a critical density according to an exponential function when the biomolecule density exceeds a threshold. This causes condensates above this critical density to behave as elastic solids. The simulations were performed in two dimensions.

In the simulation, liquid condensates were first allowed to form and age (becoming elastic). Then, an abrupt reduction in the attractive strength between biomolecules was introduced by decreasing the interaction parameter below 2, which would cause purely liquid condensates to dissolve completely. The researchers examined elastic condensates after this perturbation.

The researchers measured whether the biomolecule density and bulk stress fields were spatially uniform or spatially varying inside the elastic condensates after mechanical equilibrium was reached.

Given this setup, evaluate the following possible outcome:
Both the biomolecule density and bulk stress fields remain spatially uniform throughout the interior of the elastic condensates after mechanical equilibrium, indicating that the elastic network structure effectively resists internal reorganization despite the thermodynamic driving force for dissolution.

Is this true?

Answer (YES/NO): YES